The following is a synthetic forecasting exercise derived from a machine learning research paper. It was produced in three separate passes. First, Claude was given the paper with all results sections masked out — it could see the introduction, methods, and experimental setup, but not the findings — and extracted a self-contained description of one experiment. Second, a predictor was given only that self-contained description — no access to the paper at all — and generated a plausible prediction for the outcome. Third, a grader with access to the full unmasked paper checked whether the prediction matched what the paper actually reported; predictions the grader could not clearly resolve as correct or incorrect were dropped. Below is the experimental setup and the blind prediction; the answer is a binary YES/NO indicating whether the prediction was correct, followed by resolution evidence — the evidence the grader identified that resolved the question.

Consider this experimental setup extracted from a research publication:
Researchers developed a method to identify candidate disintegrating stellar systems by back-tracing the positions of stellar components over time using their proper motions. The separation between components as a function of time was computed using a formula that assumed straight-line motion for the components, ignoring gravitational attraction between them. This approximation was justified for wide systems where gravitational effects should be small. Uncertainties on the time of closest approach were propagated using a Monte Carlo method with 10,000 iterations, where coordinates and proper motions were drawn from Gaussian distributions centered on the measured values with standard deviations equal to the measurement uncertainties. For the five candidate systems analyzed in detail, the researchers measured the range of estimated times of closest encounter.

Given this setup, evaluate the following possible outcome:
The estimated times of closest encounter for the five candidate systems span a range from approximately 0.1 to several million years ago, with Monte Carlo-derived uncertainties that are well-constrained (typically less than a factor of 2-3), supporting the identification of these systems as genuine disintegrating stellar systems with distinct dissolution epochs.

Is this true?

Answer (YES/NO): NO